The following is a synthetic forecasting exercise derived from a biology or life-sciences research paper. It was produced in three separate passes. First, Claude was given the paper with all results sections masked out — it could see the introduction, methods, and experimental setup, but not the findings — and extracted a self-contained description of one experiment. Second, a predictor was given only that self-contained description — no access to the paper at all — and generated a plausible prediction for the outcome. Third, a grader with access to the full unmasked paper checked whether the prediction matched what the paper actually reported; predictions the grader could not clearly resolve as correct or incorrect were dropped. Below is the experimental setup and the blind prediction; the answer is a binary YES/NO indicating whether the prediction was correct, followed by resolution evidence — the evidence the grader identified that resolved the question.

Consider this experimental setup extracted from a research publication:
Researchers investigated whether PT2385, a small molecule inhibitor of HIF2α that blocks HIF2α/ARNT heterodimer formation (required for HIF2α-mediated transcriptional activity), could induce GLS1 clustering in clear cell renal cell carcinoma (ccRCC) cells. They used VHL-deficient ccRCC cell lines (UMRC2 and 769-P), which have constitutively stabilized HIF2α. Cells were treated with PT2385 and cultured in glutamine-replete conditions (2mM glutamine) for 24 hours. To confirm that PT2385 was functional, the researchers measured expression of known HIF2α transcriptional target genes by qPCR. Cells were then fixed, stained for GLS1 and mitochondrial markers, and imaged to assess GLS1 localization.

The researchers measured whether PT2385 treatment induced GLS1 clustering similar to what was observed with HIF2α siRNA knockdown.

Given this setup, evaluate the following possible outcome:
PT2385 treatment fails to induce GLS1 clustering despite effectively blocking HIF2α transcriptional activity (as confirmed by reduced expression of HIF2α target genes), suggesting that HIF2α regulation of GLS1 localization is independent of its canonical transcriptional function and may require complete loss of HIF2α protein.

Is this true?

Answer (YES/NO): YES